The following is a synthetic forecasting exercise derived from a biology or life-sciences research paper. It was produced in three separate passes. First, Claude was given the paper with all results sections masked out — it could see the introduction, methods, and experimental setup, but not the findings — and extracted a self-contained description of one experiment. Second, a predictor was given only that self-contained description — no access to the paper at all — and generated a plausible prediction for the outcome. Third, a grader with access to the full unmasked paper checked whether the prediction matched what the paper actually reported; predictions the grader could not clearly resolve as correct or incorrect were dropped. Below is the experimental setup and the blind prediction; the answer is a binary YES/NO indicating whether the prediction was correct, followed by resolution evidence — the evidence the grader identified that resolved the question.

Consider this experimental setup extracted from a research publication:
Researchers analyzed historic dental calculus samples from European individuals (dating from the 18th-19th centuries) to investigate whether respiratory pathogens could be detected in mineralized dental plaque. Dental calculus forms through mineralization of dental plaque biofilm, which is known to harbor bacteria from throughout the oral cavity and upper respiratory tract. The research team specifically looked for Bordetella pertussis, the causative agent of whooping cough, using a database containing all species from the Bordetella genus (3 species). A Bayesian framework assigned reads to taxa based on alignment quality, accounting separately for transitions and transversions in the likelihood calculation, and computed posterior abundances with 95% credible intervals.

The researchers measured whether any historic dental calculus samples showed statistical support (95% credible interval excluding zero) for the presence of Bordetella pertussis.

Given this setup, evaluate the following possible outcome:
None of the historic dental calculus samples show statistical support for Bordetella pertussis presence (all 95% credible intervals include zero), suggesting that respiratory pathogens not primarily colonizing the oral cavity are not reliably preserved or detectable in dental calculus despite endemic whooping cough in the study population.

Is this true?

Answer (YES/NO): YES